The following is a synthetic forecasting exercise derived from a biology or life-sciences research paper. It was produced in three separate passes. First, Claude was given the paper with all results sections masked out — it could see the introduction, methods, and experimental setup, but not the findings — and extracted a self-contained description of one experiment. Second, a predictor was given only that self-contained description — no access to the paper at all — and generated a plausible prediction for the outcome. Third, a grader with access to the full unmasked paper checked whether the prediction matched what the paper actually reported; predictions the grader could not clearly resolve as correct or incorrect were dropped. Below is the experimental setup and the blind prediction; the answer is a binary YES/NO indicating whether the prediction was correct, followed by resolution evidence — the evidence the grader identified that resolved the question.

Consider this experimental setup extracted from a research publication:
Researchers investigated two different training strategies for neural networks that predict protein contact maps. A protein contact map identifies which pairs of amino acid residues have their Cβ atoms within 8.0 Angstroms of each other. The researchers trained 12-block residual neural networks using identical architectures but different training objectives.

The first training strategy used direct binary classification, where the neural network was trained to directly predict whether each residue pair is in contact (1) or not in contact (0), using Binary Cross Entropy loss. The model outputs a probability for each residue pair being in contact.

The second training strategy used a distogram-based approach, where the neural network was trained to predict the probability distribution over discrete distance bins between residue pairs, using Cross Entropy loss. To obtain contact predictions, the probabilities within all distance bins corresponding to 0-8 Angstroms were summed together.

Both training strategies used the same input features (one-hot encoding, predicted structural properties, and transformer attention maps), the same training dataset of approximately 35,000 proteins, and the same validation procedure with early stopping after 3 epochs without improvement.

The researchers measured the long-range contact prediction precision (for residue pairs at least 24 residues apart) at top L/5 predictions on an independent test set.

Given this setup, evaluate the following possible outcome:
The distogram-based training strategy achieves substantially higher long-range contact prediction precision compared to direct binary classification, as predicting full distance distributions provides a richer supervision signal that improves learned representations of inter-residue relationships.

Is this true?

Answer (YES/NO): NO